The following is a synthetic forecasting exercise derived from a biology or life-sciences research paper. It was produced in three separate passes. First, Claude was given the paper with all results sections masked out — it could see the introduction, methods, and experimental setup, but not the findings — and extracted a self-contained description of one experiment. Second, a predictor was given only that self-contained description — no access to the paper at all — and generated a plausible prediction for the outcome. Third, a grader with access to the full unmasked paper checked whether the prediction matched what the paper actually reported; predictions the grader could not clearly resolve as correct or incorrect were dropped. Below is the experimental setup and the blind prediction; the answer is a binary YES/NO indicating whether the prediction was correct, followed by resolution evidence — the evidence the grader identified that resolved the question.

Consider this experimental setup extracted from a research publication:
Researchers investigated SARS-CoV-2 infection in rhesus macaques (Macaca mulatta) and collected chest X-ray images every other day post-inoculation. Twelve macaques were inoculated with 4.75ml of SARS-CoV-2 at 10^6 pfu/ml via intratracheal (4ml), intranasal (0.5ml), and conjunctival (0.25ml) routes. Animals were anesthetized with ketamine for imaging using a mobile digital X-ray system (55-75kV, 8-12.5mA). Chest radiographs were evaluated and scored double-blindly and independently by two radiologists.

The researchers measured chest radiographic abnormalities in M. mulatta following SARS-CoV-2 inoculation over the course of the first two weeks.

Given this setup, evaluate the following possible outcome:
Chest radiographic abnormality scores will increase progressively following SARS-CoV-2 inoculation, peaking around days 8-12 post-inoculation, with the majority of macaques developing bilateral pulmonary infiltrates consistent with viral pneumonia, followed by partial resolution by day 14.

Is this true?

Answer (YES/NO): NO